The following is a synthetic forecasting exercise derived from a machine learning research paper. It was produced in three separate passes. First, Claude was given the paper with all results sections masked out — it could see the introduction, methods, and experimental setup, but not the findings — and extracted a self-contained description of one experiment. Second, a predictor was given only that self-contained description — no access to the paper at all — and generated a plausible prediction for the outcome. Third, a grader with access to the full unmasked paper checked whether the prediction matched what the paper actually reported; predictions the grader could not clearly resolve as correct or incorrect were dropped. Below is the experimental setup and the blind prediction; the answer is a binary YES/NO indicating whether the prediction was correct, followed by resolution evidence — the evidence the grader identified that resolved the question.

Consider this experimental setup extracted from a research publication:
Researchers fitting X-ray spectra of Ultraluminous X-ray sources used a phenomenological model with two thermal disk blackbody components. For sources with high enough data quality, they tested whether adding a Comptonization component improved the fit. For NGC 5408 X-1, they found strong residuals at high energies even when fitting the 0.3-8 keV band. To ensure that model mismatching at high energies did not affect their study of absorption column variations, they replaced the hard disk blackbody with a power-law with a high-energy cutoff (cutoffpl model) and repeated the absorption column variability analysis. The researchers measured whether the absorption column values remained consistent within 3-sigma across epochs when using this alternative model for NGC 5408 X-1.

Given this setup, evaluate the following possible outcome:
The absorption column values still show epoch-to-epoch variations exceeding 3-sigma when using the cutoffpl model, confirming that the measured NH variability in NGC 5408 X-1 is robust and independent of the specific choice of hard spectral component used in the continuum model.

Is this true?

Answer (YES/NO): NO